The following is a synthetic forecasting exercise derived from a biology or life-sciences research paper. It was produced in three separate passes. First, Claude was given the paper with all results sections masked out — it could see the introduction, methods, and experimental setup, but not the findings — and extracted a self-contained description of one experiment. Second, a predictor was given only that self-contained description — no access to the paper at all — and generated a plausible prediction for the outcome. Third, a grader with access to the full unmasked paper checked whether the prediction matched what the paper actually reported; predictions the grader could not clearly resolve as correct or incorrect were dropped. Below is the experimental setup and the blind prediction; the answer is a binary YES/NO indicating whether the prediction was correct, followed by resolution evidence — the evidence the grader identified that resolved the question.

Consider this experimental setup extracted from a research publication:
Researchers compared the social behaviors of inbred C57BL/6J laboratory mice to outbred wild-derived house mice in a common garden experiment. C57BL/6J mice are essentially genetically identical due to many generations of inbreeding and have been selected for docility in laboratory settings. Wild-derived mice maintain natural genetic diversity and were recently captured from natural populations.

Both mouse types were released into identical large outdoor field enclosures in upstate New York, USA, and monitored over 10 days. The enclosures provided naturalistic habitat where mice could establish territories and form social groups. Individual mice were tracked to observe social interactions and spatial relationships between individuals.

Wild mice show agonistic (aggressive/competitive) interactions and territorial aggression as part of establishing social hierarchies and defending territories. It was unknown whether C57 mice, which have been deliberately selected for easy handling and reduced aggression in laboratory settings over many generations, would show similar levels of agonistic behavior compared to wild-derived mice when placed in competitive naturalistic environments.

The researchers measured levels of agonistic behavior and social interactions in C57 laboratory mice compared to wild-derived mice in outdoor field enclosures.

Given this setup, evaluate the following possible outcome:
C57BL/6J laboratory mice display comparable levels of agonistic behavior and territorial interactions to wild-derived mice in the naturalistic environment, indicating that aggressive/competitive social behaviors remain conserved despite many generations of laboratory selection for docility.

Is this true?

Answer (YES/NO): YES